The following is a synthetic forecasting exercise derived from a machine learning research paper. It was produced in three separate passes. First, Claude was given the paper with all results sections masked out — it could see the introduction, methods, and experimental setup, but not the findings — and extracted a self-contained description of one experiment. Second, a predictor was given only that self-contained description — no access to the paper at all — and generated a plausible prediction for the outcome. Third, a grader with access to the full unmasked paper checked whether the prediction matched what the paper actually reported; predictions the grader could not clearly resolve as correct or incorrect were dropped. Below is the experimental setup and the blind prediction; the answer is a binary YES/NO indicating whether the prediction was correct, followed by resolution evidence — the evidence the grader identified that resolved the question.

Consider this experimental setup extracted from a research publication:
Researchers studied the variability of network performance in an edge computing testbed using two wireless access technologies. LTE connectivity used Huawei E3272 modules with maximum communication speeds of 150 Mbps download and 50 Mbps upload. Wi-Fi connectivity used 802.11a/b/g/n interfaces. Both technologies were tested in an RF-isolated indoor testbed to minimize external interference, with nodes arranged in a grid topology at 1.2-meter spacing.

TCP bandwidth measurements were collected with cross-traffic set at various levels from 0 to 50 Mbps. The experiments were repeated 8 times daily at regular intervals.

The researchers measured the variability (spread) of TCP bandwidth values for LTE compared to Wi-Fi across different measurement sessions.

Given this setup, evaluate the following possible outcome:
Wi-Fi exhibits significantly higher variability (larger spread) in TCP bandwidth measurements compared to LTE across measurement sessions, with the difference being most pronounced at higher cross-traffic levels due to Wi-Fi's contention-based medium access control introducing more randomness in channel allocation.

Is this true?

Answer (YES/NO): NO